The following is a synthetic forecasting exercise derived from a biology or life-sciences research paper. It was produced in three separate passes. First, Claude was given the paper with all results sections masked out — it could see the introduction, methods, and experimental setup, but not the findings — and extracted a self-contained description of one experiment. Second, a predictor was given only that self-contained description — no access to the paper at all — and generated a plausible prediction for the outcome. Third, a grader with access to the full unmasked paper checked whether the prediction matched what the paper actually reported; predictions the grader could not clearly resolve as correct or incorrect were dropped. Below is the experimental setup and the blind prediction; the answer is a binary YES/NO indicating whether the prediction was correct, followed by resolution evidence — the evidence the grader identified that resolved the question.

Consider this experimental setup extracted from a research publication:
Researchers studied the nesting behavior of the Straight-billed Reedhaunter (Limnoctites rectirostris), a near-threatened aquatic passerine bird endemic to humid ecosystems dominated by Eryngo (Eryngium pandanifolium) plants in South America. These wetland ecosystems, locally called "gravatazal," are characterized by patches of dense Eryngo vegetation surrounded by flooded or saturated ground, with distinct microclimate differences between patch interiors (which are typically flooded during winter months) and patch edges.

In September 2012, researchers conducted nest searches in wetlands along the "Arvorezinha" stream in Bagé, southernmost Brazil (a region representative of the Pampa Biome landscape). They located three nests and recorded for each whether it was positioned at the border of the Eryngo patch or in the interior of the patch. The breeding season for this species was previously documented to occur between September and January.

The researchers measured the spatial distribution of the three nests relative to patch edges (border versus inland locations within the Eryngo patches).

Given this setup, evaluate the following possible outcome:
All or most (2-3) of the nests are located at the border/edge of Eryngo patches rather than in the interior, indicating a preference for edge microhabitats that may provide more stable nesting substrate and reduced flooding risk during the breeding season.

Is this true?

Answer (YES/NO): YES